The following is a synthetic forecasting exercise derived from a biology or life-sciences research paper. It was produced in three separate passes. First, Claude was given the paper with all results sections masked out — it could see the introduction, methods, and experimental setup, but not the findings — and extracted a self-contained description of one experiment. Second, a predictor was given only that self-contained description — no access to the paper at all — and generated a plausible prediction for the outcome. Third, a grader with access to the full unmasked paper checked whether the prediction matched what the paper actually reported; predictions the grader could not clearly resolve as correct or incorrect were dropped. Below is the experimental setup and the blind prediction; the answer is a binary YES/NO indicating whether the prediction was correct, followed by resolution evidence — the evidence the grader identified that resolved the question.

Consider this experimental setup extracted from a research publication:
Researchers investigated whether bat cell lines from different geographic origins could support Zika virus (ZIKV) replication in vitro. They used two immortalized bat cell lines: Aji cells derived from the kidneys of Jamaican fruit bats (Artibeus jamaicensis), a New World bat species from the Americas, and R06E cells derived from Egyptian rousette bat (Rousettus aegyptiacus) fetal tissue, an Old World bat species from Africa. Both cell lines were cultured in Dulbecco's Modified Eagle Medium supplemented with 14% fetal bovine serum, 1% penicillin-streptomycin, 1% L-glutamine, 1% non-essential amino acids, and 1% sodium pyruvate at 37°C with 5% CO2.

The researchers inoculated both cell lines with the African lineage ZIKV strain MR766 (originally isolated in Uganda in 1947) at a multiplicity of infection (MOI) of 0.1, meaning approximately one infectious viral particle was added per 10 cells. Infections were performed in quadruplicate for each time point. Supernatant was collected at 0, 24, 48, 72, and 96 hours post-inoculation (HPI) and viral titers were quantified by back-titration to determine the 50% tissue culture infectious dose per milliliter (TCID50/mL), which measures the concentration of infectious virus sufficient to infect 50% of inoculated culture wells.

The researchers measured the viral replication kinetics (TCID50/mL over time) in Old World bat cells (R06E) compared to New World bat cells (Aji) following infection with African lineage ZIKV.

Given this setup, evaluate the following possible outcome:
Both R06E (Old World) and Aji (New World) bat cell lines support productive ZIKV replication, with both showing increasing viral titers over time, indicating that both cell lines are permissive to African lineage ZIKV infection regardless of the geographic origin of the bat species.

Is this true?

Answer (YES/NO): NO